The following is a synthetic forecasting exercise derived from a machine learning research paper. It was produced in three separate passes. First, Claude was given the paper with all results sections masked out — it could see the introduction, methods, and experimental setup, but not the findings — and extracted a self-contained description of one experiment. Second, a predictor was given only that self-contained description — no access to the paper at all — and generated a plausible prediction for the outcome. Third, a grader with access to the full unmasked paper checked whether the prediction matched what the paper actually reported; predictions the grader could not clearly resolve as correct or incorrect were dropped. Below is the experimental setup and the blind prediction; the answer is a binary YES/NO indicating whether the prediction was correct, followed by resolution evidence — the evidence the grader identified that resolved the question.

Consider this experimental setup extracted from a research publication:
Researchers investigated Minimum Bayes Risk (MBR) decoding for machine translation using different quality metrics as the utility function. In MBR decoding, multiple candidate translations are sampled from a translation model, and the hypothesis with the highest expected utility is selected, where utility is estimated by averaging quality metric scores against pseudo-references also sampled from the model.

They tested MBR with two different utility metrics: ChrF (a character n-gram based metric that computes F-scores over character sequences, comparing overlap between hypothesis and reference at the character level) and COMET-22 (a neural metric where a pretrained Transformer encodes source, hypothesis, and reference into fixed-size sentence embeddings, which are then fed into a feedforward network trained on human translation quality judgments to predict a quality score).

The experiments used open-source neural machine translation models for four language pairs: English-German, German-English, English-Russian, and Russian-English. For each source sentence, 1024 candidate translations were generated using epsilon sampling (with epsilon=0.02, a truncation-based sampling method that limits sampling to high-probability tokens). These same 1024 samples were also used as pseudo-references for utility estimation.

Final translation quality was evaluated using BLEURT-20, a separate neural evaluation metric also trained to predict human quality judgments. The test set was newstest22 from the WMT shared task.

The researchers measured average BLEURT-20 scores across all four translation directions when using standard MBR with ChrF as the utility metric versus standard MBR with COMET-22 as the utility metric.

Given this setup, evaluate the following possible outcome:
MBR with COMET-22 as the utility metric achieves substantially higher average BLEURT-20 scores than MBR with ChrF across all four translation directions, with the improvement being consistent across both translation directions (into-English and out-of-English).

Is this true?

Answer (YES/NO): YES